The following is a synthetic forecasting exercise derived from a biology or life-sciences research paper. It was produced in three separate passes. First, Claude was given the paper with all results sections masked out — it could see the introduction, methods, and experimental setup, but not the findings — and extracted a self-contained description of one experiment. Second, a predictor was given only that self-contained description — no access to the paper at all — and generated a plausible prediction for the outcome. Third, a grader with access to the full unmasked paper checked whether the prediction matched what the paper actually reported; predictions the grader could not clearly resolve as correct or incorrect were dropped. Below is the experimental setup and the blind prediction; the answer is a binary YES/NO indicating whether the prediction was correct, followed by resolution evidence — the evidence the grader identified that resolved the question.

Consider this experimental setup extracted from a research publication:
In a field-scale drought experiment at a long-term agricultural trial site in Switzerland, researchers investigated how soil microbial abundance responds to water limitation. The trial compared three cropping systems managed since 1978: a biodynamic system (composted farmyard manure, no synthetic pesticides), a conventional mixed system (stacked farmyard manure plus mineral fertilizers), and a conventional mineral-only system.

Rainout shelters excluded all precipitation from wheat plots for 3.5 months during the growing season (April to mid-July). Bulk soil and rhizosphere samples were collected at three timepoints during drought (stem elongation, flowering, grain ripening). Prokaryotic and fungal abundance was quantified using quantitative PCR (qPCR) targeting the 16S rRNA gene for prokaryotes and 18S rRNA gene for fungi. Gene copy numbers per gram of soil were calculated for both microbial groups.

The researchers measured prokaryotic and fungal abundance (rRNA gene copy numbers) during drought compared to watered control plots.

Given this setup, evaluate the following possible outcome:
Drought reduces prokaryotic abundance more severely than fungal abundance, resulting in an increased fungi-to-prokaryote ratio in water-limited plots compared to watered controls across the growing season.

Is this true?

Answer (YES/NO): NO